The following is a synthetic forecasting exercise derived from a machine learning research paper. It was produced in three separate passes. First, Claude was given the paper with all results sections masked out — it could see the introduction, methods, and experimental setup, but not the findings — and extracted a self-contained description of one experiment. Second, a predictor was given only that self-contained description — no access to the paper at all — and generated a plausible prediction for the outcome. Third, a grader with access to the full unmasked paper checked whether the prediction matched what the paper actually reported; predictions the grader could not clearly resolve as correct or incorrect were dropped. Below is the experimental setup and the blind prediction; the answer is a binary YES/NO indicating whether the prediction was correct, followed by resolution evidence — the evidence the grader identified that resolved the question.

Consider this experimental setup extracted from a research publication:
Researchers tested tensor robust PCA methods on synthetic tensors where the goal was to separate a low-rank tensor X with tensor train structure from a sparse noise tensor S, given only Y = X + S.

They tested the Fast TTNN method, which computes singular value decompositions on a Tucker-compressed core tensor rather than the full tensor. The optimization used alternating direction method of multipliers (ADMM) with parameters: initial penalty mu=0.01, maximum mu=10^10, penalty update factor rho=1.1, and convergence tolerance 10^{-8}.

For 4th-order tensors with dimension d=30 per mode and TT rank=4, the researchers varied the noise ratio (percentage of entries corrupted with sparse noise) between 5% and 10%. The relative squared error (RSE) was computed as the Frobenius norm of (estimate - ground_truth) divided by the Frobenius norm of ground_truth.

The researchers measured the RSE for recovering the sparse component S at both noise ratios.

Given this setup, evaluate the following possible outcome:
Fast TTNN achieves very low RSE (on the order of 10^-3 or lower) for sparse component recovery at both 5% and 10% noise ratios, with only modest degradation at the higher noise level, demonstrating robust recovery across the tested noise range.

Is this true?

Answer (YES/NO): NO